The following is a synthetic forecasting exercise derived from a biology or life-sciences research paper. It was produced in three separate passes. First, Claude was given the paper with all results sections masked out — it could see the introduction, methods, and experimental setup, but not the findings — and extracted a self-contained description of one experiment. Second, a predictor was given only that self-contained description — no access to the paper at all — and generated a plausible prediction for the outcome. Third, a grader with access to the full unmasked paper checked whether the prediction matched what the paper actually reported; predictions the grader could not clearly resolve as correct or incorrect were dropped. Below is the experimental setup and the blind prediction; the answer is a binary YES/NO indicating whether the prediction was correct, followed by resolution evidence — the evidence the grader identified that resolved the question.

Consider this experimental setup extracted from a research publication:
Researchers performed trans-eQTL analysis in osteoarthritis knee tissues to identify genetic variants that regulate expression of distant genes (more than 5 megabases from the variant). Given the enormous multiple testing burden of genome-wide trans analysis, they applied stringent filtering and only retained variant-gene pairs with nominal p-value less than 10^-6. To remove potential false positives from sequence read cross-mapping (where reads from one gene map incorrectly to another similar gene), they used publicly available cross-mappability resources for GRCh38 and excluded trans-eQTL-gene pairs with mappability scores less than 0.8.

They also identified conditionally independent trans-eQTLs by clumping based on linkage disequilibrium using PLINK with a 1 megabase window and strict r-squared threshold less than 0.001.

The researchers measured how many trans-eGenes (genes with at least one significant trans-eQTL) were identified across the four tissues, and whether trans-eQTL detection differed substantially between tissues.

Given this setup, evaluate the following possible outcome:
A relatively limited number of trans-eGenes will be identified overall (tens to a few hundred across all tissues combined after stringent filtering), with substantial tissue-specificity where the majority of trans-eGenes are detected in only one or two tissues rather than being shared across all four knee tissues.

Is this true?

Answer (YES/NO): YES